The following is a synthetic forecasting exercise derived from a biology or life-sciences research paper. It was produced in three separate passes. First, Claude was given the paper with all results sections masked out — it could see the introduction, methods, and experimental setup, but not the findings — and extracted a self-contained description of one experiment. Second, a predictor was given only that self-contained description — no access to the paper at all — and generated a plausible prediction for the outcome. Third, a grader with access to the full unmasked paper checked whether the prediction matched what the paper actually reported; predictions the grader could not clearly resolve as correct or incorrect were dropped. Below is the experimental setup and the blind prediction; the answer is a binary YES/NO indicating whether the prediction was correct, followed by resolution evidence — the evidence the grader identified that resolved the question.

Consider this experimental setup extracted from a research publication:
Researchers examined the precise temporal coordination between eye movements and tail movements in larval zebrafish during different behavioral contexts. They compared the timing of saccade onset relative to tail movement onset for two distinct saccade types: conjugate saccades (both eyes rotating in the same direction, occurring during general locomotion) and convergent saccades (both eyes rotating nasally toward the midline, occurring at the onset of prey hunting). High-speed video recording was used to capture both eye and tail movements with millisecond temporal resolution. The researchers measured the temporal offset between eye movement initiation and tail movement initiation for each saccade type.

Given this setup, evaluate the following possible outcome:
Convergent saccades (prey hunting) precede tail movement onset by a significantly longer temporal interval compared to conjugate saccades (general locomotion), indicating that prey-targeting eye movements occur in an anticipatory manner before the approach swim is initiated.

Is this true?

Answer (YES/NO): YES